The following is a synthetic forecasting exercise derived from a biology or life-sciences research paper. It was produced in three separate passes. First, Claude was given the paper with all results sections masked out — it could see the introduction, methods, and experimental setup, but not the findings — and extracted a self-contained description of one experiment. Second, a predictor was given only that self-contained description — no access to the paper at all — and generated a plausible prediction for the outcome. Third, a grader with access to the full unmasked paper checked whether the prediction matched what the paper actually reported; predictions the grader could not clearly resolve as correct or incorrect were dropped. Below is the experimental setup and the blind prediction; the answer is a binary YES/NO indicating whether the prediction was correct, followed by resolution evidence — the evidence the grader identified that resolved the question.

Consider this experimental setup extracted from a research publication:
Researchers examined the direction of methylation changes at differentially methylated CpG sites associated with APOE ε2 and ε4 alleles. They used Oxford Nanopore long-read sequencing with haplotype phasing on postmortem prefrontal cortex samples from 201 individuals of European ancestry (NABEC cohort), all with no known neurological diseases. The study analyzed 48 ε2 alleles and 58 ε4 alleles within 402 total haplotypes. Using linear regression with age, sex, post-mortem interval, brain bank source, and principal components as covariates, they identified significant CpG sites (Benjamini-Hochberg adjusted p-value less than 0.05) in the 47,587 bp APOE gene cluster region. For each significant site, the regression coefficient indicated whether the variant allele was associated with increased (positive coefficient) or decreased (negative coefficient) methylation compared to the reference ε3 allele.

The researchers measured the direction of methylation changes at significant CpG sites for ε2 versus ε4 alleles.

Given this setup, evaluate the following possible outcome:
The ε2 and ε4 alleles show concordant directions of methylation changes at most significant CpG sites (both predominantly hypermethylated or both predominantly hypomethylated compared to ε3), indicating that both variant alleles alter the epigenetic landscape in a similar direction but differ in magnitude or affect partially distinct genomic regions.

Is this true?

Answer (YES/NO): NO